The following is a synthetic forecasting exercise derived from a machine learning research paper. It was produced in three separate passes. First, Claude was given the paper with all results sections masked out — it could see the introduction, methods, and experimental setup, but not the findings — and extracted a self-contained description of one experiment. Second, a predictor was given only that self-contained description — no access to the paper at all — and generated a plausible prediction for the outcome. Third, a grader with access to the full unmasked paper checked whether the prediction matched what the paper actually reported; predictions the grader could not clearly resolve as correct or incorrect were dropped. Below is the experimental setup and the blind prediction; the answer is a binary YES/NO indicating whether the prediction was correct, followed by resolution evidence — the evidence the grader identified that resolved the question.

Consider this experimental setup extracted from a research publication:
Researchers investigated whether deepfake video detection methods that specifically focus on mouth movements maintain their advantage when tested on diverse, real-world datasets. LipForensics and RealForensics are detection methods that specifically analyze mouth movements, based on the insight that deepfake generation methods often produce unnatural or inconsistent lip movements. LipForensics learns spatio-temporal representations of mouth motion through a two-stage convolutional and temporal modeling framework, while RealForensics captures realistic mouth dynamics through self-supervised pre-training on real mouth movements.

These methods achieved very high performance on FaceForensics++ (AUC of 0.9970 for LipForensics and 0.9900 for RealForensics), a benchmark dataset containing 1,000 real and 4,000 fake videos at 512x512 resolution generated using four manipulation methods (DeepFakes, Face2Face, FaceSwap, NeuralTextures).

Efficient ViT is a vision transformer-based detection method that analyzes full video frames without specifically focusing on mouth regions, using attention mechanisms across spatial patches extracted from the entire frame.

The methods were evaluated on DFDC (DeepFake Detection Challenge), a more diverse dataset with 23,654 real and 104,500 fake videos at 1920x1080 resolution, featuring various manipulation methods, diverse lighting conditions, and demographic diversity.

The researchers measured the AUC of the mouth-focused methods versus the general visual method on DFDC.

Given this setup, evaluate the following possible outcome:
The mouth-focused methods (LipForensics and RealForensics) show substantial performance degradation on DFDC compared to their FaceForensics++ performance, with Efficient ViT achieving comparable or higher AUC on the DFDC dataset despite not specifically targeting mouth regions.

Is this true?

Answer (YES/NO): YES